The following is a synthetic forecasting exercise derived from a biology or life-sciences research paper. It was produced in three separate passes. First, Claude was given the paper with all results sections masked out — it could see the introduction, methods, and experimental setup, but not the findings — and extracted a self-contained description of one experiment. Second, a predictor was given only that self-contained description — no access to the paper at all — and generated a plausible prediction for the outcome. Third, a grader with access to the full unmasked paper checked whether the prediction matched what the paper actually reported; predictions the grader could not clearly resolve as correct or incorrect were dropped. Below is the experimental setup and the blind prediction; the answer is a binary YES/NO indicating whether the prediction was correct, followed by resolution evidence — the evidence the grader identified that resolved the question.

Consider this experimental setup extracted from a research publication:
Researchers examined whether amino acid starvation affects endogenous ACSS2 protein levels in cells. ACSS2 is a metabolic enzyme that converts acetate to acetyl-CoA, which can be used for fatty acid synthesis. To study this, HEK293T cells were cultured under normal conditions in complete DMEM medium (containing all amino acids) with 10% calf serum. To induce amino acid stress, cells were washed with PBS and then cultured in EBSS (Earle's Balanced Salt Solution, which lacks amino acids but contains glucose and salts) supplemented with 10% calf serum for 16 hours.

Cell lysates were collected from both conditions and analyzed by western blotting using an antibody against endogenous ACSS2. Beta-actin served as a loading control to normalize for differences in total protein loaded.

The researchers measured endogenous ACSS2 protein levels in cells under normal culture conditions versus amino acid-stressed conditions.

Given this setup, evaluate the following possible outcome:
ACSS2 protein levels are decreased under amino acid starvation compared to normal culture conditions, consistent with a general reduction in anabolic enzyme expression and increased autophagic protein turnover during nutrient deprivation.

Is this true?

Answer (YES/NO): NO